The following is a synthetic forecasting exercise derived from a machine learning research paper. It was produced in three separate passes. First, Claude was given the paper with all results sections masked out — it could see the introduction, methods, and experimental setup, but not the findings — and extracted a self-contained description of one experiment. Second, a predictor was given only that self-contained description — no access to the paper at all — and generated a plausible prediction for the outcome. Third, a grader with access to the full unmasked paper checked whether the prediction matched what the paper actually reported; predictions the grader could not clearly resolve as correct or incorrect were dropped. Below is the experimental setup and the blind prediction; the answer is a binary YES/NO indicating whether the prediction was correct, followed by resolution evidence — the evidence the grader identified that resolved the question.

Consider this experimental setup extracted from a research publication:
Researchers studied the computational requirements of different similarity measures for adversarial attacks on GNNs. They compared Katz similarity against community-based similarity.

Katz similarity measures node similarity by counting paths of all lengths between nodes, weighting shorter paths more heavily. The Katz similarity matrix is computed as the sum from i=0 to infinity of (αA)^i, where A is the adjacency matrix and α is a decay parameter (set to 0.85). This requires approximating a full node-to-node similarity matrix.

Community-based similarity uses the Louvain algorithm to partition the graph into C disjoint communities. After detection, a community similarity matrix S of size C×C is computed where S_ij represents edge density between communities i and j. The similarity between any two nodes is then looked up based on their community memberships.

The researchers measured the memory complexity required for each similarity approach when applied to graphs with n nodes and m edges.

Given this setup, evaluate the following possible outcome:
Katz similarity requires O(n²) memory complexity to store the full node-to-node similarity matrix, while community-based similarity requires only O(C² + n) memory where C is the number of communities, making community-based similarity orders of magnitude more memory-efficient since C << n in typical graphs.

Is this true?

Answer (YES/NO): NO